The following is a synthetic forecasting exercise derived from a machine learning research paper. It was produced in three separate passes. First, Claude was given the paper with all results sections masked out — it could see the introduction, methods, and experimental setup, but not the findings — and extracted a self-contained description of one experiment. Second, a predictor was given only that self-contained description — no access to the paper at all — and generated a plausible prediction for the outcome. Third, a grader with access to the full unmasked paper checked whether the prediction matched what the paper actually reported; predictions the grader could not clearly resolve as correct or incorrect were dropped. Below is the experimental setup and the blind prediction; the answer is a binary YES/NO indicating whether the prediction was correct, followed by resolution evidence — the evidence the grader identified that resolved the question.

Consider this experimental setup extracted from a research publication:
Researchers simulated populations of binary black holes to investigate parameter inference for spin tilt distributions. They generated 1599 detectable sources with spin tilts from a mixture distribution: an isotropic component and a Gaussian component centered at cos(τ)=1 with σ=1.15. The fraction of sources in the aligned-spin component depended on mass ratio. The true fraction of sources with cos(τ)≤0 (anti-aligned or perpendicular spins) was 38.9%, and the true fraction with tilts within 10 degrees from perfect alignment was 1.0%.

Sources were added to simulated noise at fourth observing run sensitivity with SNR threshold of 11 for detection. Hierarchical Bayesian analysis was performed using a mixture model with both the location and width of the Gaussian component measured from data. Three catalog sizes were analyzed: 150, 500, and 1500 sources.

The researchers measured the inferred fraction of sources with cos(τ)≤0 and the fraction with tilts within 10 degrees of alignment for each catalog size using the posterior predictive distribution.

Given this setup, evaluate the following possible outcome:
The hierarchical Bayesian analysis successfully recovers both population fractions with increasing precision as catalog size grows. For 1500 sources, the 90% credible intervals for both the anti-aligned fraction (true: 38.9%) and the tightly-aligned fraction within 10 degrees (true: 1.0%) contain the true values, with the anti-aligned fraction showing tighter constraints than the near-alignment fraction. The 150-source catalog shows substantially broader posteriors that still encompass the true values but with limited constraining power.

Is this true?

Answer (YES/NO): YES